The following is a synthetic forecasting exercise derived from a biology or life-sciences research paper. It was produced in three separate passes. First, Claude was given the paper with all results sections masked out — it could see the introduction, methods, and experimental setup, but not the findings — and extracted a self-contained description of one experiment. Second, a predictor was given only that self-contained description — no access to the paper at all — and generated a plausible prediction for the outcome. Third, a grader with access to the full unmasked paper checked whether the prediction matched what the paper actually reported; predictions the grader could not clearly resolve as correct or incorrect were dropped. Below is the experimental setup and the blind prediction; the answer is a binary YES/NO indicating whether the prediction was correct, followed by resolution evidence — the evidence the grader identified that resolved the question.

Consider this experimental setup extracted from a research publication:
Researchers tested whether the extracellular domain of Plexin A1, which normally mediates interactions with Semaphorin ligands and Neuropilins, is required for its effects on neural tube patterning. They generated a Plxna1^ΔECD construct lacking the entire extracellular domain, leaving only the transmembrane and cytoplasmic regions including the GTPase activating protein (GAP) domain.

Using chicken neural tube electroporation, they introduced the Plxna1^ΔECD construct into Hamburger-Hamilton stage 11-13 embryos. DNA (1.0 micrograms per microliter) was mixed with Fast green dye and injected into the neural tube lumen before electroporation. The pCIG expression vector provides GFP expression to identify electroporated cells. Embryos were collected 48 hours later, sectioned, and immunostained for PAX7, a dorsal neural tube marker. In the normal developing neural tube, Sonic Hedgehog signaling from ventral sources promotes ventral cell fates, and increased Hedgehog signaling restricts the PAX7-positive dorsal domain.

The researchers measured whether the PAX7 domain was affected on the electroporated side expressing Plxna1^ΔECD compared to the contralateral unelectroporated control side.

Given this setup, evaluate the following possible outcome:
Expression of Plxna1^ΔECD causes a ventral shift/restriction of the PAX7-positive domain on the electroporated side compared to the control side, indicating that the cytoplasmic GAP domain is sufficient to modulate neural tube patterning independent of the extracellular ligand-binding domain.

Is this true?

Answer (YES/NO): NO